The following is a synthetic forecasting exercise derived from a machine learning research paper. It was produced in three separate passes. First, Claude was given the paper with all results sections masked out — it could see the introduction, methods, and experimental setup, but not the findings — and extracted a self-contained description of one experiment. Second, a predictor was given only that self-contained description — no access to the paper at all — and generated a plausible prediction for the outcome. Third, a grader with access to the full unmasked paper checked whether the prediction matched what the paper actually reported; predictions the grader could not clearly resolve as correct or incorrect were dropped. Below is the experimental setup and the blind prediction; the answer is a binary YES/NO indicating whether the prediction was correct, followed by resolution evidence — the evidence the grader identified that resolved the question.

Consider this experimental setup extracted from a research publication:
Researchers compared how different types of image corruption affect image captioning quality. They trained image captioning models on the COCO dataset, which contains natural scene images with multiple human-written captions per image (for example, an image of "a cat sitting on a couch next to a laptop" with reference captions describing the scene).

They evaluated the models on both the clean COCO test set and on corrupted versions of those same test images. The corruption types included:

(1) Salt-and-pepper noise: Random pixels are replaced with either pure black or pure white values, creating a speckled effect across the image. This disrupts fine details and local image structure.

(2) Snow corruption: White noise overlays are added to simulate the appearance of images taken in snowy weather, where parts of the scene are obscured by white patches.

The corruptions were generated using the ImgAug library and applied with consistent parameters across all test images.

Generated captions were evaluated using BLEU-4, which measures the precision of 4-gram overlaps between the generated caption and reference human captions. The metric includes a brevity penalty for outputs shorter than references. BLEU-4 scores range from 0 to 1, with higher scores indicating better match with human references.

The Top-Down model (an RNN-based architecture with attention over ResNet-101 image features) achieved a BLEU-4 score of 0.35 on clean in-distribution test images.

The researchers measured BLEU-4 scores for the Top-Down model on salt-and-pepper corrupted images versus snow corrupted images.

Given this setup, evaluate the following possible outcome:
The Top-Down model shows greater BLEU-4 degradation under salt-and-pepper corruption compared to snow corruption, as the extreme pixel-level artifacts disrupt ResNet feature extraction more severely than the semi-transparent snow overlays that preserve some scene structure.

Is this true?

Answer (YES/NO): YES